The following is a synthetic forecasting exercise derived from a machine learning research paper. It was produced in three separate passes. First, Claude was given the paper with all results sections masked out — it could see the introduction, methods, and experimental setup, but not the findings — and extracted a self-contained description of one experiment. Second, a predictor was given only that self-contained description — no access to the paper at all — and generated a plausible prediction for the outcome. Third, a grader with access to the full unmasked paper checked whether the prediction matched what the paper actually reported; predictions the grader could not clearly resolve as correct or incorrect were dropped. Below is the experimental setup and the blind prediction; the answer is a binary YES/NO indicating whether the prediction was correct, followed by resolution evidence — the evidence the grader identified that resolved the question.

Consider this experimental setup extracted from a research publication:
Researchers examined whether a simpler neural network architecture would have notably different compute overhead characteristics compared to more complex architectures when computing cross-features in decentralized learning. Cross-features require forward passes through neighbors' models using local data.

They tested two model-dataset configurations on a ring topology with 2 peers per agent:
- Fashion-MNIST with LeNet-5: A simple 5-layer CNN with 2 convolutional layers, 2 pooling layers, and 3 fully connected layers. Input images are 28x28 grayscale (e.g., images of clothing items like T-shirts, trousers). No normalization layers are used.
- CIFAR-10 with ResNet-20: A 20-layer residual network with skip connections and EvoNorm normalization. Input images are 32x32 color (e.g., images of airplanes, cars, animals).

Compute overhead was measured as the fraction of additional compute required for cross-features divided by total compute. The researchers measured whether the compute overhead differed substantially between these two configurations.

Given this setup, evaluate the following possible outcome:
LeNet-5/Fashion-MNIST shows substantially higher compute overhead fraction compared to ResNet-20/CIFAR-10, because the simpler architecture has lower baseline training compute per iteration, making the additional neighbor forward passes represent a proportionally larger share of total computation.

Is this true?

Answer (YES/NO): NO